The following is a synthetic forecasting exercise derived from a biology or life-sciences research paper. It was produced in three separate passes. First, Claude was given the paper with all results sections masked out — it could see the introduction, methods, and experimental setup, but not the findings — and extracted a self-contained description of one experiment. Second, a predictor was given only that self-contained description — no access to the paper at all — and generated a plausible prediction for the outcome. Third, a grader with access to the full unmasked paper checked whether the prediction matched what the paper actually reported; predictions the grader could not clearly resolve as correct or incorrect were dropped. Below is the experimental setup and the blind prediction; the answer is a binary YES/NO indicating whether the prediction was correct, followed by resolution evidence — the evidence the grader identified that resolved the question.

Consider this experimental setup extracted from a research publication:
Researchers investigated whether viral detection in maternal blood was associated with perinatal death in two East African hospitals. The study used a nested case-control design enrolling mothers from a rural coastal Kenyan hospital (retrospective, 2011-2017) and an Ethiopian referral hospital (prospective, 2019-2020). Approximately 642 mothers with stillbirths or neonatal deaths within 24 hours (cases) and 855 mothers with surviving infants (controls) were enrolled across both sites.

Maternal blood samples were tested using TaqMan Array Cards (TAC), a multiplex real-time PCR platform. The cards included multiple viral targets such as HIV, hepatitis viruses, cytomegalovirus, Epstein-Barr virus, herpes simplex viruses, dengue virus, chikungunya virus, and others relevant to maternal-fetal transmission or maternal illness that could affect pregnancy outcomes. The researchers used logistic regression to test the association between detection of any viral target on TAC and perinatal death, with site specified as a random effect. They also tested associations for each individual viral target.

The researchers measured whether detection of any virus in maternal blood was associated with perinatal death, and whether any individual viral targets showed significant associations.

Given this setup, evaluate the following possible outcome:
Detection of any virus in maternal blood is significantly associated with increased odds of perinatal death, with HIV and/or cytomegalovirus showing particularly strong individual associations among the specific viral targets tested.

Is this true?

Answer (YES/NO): NO